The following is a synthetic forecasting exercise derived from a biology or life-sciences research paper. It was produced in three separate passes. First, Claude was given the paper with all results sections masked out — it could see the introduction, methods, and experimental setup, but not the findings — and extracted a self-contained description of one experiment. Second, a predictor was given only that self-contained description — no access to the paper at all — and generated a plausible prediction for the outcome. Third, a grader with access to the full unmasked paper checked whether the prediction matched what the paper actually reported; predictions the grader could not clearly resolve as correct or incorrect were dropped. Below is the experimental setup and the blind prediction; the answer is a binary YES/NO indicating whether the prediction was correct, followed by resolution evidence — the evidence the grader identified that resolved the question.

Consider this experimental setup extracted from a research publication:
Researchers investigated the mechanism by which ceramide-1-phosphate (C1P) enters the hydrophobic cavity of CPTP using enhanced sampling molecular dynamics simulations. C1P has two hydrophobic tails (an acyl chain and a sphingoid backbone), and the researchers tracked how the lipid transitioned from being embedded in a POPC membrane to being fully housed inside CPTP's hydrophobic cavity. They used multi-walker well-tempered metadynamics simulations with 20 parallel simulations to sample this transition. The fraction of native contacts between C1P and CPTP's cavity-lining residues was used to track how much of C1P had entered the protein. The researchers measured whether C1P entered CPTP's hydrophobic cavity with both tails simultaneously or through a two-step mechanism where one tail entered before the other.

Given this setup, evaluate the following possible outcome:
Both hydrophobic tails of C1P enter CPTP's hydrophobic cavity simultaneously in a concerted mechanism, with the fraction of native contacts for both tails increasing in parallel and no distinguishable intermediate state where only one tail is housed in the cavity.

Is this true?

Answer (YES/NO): NO